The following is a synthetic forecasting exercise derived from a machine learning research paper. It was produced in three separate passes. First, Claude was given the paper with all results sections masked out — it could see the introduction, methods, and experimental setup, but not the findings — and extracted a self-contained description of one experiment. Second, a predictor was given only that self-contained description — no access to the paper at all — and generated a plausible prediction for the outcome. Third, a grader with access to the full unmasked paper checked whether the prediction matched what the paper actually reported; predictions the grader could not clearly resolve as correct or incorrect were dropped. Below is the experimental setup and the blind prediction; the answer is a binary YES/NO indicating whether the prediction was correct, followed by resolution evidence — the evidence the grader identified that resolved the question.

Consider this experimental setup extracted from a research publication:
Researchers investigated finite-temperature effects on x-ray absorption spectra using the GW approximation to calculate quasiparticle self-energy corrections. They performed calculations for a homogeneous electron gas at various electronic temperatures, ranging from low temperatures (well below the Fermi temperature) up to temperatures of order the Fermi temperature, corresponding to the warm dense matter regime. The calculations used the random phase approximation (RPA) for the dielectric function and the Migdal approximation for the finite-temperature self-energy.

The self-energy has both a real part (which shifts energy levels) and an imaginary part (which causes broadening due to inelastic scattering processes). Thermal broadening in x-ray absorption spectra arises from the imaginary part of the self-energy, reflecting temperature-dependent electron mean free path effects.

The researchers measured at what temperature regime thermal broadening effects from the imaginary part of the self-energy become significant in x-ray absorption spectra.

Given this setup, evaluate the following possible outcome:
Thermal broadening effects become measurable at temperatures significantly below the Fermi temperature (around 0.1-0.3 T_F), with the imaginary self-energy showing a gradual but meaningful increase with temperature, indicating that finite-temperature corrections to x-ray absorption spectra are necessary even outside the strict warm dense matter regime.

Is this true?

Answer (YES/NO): YES